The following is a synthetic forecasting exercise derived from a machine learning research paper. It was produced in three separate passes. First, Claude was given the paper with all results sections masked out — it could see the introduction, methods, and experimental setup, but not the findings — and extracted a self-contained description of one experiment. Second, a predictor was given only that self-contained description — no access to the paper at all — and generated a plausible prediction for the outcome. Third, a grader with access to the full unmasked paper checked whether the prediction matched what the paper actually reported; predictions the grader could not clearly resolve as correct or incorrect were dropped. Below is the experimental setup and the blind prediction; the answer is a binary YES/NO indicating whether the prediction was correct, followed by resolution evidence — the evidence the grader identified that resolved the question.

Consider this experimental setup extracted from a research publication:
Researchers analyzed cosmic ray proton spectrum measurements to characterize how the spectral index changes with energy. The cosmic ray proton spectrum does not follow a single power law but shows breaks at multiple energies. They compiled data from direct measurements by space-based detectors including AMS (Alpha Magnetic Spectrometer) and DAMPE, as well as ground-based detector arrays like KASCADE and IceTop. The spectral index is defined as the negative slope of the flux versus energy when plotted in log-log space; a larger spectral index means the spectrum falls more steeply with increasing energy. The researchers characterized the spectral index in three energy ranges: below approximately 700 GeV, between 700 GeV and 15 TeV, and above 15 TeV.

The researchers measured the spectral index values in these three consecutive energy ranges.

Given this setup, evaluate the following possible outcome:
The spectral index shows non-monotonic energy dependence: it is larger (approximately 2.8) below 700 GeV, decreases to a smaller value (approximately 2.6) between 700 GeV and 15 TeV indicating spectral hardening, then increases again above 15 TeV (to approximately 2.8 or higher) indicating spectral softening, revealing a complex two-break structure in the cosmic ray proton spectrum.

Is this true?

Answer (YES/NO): YES